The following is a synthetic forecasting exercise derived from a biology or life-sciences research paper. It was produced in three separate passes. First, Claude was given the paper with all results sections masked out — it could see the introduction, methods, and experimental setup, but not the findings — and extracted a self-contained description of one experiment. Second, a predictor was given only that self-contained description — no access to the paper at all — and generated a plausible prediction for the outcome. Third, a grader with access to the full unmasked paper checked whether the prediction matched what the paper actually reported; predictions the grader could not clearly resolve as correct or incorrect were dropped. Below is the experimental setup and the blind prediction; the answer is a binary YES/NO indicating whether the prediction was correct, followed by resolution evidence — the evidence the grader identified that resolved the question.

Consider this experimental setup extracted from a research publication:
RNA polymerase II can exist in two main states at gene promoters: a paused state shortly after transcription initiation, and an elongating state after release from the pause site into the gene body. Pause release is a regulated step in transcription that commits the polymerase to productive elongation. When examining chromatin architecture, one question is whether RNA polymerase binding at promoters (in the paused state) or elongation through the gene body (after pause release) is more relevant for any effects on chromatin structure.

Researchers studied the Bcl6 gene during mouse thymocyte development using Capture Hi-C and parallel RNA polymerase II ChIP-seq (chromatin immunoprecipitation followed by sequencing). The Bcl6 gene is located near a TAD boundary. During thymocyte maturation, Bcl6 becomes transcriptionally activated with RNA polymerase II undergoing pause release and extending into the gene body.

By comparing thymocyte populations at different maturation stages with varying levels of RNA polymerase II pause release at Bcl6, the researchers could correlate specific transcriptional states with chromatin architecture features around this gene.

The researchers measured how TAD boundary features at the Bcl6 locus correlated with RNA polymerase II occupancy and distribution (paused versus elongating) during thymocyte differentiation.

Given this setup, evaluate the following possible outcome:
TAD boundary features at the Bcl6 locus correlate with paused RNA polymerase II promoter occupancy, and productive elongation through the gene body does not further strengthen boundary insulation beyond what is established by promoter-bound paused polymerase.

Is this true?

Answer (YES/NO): NO